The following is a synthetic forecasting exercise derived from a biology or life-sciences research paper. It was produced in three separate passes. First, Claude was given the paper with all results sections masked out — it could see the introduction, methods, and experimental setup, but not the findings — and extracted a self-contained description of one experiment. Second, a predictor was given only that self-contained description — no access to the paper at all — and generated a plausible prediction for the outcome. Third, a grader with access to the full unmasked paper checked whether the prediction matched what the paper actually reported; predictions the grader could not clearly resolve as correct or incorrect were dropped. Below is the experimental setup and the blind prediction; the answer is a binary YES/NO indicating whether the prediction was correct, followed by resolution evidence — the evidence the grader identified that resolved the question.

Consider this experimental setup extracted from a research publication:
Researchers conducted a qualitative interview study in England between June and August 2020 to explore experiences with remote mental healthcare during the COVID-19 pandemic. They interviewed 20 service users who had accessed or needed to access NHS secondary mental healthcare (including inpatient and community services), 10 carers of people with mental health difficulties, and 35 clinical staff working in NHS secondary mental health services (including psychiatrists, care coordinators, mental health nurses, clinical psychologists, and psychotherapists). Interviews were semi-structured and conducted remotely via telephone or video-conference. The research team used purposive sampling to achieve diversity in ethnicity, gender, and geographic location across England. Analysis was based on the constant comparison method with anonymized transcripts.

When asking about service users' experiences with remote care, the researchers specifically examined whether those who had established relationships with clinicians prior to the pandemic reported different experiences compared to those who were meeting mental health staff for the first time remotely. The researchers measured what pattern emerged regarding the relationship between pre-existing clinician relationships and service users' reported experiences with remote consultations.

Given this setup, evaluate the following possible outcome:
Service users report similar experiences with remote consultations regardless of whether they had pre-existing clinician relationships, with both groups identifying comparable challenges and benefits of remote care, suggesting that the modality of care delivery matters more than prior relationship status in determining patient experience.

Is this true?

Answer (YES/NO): NO